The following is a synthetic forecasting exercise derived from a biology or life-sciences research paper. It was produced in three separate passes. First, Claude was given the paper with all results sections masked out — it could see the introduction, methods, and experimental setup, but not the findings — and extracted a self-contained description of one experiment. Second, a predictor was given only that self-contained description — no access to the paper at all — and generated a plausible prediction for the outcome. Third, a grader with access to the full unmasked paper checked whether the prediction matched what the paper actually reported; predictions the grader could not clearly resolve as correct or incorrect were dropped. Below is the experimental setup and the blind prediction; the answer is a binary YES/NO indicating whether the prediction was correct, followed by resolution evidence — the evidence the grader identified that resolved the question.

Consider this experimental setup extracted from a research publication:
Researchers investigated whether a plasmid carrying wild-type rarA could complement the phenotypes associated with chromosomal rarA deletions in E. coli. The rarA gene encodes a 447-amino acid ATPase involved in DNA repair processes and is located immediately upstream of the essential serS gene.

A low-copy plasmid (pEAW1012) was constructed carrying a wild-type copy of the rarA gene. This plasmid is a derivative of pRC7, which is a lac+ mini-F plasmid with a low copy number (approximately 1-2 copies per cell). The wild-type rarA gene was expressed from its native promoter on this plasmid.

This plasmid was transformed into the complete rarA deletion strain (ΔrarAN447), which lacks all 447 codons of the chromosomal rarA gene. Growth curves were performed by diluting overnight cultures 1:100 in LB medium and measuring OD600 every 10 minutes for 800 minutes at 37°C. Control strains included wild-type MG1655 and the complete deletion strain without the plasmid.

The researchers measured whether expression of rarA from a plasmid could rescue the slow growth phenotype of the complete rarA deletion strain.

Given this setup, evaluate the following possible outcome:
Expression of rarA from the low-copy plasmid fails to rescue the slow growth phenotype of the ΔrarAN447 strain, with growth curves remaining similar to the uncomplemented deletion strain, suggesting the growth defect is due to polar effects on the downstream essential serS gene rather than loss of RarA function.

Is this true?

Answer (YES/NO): YES